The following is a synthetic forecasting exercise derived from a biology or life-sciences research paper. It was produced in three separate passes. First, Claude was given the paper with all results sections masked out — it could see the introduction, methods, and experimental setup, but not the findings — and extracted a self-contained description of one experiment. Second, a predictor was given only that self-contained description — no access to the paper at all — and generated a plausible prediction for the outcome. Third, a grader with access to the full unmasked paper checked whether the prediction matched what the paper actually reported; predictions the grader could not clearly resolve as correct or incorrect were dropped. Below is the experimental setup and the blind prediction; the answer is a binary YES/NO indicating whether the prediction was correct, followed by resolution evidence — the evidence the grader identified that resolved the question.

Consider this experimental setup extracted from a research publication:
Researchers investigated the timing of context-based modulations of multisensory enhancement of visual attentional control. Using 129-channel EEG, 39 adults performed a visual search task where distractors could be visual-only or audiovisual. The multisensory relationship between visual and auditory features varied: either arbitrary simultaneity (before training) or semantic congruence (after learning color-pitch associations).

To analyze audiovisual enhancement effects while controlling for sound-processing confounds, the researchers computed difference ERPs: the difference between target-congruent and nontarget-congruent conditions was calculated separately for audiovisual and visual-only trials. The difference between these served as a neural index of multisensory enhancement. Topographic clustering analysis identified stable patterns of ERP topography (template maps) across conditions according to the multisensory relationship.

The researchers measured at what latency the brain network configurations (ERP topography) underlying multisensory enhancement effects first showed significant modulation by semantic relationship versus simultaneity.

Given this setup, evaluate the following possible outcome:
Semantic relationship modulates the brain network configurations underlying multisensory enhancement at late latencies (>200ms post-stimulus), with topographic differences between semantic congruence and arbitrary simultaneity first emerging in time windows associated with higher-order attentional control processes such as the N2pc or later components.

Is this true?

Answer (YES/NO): NO